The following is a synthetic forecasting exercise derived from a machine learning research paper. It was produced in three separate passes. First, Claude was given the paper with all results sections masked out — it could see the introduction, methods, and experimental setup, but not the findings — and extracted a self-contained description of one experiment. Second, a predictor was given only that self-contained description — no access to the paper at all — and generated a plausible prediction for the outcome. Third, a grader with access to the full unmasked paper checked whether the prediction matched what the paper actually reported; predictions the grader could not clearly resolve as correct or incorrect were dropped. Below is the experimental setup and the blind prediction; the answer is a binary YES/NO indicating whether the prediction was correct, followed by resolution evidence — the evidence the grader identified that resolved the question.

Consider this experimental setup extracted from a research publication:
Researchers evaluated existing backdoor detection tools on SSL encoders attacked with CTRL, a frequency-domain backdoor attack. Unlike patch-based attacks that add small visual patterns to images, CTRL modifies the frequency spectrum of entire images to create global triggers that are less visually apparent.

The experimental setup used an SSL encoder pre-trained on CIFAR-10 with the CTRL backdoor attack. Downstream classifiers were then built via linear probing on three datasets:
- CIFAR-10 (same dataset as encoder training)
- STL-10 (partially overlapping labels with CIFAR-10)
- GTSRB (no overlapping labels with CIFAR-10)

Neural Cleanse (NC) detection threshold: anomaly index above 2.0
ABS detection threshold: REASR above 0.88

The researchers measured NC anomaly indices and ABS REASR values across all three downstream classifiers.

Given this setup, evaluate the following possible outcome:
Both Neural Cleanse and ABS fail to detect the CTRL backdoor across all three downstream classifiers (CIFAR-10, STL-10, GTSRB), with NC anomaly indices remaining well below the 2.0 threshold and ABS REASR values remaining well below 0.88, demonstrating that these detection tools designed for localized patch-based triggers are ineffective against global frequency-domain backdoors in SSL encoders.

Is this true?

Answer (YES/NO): YES